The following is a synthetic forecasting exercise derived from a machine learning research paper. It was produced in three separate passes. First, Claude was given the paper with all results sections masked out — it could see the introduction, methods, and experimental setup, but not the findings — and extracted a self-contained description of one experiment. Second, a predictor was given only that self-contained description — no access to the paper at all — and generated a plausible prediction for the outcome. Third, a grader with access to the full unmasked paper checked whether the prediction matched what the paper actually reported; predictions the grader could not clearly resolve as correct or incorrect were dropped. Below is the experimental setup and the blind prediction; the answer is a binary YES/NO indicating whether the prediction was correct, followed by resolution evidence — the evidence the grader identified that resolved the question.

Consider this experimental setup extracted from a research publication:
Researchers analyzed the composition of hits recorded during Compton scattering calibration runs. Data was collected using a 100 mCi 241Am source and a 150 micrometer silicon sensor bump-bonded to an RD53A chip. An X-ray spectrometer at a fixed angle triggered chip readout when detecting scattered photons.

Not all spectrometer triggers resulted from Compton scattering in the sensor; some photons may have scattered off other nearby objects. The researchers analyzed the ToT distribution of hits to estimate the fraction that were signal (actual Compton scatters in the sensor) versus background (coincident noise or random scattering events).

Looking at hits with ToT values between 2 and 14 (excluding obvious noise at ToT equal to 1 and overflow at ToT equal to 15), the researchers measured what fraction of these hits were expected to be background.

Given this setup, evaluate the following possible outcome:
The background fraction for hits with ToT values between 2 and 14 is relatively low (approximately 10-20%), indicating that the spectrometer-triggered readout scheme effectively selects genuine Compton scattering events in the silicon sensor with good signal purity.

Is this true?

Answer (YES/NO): YES